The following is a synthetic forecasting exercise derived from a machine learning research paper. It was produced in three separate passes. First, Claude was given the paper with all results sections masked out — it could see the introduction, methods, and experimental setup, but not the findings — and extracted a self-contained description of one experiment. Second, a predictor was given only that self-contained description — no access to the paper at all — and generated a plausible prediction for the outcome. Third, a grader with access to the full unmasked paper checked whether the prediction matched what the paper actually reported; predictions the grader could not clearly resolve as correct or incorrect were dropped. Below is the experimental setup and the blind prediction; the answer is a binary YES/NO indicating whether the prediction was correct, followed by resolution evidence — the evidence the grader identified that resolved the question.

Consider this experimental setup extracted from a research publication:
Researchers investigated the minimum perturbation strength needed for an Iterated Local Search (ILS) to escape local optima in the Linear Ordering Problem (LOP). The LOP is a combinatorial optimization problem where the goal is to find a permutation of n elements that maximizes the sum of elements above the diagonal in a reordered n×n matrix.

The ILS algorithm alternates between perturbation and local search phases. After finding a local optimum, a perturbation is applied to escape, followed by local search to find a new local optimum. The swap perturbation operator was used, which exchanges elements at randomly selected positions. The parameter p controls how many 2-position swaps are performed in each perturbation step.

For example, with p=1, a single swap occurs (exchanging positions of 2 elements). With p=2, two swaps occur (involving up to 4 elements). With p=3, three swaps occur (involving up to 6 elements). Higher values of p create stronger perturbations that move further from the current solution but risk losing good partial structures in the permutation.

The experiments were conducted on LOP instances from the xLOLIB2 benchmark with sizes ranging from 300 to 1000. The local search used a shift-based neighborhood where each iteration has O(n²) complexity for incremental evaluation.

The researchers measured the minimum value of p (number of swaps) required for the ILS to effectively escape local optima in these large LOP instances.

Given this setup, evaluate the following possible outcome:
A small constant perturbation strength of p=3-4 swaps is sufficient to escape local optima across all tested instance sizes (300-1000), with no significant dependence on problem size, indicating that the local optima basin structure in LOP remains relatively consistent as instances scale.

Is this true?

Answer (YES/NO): YES